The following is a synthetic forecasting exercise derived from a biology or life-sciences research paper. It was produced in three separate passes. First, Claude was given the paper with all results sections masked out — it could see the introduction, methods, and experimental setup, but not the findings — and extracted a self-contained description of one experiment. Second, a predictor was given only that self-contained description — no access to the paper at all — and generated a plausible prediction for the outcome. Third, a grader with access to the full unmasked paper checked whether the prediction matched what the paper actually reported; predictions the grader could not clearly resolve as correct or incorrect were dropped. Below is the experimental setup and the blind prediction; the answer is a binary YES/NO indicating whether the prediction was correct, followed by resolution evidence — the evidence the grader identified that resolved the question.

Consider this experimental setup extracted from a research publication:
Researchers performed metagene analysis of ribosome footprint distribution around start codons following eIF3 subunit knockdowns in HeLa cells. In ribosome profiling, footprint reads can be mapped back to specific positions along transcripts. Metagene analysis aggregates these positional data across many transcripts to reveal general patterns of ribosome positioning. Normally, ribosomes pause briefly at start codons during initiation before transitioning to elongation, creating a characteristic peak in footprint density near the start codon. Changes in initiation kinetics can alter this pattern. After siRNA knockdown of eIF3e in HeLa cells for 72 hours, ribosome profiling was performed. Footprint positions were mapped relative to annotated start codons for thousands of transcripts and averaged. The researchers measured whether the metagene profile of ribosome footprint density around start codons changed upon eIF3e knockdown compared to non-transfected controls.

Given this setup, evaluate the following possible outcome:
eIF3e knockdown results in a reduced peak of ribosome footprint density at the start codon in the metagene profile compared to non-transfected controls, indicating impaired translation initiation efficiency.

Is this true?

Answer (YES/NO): NO